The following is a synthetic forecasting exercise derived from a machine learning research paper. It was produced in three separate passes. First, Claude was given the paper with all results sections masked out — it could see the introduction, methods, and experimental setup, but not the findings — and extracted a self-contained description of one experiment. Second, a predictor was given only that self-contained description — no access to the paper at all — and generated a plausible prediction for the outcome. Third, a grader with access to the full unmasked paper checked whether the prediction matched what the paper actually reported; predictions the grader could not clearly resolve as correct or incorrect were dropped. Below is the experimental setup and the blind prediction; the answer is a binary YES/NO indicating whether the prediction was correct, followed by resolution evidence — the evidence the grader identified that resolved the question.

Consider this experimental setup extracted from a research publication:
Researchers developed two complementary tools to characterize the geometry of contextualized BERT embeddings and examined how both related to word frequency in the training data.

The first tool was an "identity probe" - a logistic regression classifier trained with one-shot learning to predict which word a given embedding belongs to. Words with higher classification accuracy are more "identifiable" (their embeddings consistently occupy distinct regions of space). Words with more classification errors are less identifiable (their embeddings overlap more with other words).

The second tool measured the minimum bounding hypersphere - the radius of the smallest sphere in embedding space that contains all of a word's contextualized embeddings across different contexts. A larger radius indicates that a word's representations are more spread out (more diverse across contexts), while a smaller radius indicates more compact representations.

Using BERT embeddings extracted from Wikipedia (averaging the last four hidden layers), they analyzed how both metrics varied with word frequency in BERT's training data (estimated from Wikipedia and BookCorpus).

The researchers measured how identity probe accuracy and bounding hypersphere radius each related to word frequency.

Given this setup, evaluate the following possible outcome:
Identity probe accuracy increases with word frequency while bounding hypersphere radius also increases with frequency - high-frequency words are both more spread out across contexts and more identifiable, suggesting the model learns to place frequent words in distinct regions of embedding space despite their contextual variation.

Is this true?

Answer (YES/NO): NO